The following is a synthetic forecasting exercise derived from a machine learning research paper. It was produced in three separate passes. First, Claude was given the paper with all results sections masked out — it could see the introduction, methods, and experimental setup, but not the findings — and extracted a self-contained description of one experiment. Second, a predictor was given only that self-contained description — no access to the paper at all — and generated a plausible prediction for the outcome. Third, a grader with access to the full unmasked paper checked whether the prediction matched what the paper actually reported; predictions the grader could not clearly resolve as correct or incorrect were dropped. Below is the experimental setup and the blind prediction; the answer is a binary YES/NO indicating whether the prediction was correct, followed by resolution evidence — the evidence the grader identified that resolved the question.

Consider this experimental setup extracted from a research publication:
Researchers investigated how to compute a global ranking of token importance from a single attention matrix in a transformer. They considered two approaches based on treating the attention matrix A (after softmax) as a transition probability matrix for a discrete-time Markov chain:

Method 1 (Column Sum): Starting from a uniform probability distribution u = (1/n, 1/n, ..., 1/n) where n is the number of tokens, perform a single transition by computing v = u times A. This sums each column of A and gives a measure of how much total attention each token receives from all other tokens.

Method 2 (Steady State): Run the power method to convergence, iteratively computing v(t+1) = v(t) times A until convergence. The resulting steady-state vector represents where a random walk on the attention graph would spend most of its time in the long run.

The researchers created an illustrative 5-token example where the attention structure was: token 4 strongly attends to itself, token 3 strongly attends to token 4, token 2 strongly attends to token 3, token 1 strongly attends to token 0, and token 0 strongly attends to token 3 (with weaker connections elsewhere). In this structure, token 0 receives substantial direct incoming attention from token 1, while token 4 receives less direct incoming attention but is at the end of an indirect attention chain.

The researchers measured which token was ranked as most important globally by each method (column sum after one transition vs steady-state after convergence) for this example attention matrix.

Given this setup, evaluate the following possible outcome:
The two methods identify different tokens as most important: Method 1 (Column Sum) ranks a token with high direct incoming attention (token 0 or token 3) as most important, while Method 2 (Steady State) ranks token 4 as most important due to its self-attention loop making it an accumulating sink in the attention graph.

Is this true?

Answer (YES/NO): YES